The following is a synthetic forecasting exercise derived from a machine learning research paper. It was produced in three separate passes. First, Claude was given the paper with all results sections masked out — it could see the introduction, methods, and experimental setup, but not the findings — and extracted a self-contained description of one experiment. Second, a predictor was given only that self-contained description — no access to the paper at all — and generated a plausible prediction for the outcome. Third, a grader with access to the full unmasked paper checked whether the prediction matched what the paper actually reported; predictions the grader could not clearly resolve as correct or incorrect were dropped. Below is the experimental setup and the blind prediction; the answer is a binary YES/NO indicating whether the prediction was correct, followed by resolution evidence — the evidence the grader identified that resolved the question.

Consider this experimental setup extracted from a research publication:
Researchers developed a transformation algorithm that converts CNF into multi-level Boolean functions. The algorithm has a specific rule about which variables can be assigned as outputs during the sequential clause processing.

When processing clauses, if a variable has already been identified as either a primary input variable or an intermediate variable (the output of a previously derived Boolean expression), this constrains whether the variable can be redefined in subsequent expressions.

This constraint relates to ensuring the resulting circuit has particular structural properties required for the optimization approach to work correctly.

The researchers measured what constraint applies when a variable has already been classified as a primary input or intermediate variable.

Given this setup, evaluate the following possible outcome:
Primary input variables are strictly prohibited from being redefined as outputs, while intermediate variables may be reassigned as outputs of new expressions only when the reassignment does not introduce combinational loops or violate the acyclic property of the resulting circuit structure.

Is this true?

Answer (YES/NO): NO